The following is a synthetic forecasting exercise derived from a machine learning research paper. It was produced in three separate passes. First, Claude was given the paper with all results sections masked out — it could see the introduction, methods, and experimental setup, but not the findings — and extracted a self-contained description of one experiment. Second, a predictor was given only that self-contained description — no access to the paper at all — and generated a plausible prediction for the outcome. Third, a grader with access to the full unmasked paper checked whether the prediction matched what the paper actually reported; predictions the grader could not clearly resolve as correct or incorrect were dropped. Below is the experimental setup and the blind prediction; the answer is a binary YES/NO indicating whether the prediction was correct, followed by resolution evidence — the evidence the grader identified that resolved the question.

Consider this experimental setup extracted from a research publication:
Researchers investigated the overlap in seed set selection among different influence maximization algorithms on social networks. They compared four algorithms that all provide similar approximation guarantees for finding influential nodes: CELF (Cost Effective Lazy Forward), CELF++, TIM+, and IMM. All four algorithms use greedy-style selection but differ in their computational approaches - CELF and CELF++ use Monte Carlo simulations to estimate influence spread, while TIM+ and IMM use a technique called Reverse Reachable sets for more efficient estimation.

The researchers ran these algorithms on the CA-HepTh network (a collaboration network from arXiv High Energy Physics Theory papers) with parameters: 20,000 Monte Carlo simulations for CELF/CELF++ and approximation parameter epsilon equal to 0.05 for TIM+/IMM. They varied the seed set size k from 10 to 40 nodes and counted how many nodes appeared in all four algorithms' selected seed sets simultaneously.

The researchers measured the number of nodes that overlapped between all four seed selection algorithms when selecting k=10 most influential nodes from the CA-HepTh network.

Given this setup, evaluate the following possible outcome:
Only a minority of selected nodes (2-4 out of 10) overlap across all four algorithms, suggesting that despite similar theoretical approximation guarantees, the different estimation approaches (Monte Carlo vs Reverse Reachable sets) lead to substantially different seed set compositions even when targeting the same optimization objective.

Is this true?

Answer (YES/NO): NO